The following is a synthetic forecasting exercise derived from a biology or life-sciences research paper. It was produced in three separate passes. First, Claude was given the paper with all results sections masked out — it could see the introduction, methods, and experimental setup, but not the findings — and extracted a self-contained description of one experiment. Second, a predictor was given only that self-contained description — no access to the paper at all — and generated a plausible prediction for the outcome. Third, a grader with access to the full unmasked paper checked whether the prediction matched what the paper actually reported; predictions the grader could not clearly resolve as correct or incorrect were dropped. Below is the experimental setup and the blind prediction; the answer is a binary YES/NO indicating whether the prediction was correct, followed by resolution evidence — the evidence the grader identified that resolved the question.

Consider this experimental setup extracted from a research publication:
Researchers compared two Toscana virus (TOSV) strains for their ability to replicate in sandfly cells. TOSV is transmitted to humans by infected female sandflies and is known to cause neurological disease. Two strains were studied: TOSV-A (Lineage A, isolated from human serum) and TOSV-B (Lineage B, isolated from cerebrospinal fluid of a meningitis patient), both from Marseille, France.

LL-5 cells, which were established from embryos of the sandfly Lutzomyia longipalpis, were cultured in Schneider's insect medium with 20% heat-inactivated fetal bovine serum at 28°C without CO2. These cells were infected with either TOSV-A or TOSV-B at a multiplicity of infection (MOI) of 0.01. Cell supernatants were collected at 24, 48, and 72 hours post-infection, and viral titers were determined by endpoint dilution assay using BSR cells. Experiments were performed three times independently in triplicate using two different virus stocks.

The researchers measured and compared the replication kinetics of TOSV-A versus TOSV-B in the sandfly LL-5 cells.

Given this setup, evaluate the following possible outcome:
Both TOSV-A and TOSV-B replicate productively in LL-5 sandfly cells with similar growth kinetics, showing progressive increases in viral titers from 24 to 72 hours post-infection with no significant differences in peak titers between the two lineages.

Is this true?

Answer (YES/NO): NO